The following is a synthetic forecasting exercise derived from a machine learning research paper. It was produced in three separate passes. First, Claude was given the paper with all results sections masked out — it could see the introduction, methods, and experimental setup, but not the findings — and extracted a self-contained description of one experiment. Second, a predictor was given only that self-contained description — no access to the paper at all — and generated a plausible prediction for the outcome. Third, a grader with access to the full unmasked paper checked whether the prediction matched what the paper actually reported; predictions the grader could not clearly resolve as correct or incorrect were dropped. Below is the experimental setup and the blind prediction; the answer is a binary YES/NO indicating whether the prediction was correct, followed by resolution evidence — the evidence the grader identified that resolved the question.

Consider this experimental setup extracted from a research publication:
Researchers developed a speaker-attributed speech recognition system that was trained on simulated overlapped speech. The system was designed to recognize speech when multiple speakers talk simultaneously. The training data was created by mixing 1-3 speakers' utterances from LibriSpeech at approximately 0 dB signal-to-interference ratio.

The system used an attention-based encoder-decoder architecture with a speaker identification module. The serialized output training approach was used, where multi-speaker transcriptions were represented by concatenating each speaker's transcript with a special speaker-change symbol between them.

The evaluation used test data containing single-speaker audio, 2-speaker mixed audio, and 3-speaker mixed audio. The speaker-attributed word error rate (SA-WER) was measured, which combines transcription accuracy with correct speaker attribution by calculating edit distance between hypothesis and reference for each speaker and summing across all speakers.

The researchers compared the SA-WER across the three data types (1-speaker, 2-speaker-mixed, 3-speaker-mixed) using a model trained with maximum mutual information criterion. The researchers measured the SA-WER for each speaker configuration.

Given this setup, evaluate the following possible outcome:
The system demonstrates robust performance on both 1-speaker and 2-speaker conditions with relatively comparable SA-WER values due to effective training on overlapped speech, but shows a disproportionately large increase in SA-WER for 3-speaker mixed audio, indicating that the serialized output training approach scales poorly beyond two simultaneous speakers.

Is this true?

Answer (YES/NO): NO